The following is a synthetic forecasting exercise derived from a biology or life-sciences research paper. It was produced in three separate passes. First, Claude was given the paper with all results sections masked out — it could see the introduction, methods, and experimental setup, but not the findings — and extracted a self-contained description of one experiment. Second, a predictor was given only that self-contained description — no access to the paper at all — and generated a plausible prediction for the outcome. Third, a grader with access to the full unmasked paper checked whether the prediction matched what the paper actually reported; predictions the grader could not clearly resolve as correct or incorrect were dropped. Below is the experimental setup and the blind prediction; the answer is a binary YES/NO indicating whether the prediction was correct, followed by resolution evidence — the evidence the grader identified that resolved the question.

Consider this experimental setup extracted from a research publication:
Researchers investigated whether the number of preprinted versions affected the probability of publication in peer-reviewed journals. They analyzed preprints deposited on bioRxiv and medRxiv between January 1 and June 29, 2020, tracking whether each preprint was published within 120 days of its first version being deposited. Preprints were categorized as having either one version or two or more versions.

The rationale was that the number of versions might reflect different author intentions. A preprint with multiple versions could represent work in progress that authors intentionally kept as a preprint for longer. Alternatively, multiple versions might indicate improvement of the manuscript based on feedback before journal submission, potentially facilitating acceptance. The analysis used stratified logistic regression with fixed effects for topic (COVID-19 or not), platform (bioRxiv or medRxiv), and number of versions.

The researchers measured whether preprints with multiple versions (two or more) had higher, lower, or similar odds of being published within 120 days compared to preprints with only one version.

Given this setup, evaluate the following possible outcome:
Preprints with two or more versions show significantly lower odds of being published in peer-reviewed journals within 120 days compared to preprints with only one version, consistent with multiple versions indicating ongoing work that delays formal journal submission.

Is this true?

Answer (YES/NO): YES